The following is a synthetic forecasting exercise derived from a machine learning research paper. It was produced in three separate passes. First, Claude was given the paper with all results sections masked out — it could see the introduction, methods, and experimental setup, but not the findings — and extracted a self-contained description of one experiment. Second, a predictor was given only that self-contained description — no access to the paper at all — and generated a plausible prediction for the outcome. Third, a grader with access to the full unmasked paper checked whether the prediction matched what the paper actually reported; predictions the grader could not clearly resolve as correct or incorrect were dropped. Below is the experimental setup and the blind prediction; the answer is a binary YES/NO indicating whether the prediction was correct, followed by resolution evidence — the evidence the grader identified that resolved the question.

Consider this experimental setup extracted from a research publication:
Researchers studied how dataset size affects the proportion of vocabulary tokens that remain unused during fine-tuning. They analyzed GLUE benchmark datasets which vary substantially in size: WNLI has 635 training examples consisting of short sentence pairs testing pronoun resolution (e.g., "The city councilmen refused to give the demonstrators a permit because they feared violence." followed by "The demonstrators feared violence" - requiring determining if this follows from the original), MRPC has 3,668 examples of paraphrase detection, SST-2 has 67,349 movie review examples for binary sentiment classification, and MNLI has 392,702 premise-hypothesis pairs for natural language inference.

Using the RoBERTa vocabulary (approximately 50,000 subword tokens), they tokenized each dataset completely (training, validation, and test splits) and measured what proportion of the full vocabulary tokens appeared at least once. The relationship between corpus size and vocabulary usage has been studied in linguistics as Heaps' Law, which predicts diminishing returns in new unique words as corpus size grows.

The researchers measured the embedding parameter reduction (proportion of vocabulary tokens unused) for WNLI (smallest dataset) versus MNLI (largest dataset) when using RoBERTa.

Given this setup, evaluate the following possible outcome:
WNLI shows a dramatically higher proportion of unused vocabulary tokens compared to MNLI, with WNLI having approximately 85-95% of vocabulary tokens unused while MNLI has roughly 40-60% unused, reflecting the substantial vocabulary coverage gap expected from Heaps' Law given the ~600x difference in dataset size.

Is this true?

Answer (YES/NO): NO